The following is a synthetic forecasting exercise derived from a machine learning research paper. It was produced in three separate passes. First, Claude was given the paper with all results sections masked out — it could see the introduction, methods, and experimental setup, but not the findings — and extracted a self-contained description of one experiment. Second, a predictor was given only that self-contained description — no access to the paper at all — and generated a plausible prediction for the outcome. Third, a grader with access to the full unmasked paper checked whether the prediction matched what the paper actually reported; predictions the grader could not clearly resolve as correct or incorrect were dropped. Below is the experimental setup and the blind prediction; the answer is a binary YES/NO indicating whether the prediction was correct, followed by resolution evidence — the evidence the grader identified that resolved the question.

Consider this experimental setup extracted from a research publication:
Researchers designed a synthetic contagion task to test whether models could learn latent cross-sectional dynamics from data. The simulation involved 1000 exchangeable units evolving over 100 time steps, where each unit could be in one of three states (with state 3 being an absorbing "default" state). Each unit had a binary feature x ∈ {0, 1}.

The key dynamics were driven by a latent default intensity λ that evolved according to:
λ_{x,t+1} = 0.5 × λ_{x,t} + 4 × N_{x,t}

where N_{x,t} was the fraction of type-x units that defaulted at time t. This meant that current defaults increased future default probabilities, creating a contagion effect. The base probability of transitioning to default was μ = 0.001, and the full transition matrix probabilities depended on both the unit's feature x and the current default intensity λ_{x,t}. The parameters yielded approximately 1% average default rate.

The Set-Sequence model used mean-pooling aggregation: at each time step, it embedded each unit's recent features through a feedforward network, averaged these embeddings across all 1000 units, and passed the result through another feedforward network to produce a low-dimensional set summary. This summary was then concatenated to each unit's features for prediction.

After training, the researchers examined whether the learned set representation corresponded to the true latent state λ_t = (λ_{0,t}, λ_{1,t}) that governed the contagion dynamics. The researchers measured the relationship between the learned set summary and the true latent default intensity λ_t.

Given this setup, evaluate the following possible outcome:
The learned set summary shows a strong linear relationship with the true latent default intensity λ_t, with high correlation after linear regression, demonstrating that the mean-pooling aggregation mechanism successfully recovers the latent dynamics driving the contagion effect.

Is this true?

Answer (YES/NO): YES